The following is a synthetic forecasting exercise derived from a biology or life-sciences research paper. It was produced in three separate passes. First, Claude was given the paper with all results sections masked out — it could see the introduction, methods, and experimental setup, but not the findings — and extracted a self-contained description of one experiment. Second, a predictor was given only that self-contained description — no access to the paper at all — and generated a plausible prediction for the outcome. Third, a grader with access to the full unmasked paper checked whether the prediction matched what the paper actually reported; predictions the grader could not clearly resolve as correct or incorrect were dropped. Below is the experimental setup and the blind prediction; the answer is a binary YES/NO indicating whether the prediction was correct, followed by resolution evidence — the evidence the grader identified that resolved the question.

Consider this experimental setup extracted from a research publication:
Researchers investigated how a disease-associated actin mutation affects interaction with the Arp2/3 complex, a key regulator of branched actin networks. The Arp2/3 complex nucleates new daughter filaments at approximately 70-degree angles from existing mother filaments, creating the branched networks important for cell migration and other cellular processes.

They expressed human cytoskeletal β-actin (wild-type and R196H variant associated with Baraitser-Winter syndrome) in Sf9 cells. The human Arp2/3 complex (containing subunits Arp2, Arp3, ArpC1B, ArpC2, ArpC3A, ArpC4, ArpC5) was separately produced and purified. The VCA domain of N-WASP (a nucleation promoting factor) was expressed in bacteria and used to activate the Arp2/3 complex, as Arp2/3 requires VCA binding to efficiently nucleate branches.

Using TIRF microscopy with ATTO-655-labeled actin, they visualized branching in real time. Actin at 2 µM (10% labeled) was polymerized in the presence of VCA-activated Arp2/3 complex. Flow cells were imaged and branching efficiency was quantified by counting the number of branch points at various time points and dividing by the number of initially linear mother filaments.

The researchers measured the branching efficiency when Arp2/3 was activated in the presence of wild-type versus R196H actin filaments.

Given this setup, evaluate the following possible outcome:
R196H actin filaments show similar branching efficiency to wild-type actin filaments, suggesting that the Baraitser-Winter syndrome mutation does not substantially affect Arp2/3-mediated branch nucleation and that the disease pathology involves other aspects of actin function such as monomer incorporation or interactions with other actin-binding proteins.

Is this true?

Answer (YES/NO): NO